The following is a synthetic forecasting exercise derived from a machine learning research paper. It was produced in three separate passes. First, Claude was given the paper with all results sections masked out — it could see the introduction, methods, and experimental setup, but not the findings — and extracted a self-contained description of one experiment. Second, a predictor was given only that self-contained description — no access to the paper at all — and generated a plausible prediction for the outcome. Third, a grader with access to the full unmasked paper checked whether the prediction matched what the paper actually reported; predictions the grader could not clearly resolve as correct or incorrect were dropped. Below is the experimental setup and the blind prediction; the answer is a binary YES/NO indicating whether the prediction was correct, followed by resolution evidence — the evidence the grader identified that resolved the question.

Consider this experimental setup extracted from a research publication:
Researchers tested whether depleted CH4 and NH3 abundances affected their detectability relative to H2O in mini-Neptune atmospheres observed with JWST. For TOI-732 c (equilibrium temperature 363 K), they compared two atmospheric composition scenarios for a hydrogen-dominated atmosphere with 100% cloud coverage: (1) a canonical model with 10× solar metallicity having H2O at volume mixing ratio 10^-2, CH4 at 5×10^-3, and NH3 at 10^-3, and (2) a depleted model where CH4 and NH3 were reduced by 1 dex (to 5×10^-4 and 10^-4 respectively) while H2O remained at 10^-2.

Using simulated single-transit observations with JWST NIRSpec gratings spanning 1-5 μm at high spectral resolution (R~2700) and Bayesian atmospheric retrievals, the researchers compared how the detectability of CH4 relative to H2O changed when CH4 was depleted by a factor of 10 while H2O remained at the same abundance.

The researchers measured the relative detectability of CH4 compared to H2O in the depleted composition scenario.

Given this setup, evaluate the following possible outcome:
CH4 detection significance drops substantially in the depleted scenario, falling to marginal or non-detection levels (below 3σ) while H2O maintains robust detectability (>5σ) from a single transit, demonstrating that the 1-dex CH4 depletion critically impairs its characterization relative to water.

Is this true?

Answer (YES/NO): NO